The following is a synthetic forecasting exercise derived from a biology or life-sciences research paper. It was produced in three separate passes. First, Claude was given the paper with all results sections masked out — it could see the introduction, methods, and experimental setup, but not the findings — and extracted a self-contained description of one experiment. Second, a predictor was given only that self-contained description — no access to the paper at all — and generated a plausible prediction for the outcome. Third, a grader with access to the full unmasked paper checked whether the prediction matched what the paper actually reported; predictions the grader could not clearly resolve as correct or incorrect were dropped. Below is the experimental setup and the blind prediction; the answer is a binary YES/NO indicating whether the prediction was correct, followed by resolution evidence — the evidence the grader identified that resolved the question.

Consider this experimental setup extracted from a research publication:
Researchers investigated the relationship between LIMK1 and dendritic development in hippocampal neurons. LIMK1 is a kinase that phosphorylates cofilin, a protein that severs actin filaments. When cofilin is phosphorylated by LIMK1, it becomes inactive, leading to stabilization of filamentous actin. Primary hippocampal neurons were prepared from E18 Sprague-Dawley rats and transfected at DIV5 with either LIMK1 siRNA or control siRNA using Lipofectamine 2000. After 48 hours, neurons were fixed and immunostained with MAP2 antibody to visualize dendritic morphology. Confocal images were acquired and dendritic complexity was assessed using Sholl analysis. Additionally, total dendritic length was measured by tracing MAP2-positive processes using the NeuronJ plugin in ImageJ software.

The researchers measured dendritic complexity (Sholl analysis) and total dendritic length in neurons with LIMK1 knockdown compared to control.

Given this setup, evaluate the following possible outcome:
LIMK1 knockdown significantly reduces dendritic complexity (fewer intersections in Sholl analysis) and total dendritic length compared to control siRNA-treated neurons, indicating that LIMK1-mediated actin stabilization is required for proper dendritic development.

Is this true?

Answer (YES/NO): YES